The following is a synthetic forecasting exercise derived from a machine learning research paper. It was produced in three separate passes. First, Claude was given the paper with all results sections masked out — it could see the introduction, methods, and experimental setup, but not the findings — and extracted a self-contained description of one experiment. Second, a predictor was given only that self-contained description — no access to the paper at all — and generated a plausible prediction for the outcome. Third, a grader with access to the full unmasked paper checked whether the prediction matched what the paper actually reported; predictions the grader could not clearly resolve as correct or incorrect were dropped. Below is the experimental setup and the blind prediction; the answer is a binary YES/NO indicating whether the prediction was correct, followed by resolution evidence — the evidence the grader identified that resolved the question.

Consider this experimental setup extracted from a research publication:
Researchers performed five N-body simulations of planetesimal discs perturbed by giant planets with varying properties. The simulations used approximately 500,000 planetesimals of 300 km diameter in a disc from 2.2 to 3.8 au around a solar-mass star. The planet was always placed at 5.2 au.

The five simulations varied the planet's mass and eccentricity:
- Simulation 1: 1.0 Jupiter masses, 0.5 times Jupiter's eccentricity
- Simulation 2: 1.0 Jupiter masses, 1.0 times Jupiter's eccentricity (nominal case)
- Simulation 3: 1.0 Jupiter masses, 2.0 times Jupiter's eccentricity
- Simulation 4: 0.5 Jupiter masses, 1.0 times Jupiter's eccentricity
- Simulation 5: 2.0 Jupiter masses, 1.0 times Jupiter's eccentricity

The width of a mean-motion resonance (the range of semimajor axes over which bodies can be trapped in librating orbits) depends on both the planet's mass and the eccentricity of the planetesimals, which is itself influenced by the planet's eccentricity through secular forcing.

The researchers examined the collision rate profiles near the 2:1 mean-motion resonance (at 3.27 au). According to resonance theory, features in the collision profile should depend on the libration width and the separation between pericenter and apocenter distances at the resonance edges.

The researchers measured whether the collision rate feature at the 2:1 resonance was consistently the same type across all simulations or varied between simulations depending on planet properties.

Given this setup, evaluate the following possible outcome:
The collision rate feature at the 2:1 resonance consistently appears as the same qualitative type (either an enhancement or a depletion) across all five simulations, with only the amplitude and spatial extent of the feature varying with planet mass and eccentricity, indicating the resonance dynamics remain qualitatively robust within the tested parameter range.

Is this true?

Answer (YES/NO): NO